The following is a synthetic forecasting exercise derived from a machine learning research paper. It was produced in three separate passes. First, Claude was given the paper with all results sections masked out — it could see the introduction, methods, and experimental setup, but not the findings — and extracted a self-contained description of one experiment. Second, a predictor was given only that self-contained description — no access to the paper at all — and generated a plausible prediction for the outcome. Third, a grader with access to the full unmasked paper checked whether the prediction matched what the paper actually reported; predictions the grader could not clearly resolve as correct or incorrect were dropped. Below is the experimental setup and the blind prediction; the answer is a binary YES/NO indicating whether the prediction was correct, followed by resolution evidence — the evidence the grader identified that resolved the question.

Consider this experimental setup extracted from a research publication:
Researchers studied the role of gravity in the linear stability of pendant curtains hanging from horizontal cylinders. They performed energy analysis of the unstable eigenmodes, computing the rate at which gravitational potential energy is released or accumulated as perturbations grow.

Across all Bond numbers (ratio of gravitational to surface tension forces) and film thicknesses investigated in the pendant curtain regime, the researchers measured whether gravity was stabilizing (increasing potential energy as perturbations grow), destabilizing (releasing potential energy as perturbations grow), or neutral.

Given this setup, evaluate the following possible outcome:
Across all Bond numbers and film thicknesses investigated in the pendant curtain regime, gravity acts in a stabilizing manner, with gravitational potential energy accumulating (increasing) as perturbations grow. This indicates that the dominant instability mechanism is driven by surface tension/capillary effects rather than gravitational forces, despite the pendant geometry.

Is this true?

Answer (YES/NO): NO